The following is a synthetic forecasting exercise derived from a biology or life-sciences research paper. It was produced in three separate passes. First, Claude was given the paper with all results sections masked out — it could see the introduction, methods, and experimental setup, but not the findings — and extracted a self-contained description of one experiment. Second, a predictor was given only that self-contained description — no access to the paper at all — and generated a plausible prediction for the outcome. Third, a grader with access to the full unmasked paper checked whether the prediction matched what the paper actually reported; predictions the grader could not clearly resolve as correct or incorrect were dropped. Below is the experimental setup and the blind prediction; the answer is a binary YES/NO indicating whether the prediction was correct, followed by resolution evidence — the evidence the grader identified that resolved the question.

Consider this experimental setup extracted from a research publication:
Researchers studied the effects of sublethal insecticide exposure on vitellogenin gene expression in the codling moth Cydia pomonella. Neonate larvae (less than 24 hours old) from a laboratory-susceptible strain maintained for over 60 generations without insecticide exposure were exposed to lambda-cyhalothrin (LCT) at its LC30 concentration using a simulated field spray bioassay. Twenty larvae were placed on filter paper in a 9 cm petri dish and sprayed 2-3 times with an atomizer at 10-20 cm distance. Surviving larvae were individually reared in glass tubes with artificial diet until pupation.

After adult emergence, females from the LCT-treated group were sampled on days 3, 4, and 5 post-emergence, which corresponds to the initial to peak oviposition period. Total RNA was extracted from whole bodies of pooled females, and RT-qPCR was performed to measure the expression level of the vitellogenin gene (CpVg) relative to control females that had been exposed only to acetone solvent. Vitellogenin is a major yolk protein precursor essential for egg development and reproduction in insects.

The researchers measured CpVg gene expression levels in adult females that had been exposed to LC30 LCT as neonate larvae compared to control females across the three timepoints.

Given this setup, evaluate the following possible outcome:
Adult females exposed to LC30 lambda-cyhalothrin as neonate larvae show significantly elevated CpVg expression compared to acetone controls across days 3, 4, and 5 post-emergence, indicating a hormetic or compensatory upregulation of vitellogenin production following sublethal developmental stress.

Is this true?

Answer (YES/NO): NO